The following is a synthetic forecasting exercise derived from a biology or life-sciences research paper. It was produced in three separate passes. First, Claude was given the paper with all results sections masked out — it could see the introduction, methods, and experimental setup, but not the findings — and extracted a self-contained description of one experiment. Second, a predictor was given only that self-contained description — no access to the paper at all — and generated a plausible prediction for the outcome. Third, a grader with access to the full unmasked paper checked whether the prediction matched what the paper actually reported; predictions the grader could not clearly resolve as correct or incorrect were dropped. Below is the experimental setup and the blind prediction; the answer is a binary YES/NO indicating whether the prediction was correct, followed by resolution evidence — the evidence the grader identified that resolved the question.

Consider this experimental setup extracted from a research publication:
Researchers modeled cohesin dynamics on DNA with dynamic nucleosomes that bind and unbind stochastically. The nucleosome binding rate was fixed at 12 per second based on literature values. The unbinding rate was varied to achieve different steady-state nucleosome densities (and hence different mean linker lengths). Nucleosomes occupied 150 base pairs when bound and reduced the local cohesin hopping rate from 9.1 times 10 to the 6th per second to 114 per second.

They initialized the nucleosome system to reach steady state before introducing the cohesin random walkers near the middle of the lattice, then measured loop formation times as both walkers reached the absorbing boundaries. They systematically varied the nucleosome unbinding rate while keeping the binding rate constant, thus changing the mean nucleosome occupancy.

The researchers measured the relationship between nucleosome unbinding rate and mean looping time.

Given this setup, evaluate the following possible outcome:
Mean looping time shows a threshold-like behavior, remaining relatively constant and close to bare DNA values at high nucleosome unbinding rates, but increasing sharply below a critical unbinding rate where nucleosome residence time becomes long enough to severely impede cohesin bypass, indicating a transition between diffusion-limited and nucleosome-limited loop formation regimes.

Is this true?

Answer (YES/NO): NO